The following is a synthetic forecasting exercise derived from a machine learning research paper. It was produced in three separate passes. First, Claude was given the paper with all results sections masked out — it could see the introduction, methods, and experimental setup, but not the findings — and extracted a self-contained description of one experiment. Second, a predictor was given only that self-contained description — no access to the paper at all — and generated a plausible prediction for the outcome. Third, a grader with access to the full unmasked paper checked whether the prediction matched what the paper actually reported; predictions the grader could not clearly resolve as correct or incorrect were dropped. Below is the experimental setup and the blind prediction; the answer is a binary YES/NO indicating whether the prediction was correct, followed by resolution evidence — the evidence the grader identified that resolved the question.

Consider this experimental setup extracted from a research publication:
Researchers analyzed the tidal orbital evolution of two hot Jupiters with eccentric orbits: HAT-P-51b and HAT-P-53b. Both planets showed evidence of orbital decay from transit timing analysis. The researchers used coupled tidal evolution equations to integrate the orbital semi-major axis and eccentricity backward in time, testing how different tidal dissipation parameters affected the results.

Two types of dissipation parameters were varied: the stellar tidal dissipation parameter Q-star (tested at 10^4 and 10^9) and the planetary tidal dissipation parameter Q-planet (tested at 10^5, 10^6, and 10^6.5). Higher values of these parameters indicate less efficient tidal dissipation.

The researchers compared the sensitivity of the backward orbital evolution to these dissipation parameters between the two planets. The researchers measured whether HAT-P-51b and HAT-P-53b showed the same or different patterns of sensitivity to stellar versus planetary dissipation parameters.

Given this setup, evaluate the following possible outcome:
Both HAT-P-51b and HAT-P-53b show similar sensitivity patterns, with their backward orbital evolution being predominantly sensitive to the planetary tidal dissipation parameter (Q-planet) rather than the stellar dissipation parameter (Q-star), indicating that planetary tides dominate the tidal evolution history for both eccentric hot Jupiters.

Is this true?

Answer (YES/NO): NO